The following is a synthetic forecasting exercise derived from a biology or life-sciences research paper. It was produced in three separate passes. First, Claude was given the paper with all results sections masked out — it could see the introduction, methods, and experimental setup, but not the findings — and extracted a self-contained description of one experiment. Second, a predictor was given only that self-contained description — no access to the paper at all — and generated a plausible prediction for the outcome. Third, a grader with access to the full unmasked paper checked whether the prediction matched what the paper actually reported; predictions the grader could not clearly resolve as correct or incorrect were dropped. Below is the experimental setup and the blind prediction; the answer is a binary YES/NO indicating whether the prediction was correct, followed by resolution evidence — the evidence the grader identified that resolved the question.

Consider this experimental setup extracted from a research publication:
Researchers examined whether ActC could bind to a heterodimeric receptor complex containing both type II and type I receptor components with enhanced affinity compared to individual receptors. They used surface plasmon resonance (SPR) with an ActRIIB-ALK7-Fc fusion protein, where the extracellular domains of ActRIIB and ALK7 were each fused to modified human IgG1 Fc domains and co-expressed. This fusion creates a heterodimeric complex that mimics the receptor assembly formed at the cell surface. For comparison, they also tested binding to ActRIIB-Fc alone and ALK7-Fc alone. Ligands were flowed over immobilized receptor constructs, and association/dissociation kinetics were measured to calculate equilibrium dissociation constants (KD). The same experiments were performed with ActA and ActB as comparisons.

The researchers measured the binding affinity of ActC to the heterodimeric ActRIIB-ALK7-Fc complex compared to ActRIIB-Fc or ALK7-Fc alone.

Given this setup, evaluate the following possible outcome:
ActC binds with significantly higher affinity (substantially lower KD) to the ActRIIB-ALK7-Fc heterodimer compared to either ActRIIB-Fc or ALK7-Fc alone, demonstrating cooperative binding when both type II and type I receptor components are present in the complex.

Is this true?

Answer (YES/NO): YES